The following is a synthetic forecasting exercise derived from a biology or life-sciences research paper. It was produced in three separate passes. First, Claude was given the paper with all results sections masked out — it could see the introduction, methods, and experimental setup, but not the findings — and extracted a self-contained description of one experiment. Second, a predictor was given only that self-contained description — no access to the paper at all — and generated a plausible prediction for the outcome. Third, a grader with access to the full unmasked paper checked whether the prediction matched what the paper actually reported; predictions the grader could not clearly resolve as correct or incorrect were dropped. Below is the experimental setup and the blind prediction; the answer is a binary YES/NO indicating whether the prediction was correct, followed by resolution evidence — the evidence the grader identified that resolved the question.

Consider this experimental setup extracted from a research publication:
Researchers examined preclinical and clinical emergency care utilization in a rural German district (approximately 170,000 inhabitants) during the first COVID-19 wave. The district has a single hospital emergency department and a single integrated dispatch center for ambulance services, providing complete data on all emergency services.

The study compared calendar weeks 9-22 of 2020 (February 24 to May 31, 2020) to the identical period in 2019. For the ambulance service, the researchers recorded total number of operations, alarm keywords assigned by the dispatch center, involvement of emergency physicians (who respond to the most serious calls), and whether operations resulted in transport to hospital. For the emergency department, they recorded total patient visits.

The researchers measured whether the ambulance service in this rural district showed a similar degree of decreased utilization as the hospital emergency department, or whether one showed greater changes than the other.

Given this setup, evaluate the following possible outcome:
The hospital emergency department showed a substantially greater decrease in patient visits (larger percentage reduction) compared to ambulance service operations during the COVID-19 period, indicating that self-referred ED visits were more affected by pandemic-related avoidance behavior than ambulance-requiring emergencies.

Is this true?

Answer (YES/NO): YES